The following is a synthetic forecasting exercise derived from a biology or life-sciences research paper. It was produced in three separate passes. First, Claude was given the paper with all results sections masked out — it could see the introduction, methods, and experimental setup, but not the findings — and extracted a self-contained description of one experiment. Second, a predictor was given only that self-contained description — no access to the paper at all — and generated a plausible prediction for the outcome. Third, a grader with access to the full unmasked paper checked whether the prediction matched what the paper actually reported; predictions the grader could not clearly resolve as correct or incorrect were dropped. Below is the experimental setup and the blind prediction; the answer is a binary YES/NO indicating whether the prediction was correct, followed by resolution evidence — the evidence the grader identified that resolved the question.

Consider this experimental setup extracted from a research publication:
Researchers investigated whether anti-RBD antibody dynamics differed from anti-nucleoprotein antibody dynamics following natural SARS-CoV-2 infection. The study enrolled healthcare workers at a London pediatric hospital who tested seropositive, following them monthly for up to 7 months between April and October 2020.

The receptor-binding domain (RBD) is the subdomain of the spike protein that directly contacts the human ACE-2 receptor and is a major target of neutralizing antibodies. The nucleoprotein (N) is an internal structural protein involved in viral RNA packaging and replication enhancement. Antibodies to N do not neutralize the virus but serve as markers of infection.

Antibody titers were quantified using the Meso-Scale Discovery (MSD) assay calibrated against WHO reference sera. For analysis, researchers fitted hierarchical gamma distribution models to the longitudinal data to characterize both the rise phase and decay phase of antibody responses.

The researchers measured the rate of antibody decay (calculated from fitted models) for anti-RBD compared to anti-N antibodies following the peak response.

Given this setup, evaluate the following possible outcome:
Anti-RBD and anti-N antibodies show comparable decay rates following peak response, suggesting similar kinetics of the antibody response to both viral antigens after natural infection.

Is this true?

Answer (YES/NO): NO